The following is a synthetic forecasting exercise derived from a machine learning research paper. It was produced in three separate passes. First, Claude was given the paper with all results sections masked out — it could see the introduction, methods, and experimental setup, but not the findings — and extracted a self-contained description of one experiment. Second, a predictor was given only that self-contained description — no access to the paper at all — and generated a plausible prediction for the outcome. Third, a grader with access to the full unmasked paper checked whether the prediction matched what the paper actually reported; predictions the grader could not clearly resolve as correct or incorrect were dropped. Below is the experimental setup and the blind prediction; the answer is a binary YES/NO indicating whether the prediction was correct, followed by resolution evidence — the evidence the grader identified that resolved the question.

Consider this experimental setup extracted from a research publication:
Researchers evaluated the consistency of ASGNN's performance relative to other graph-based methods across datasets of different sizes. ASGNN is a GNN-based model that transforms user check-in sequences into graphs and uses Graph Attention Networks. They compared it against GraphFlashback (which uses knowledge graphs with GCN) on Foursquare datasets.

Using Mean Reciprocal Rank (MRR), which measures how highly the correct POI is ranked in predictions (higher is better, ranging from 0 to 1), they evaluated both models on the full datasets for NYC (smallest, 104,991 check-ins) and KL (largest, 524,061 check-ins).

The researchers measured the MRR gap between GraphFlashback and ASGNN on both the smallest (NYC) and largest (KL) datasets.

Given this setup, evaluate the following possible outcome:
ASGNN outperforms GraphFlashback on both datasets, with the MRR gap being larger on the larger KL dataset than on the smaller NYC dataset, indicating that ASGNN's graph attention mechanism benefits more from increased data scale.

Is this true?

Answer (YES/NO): NO